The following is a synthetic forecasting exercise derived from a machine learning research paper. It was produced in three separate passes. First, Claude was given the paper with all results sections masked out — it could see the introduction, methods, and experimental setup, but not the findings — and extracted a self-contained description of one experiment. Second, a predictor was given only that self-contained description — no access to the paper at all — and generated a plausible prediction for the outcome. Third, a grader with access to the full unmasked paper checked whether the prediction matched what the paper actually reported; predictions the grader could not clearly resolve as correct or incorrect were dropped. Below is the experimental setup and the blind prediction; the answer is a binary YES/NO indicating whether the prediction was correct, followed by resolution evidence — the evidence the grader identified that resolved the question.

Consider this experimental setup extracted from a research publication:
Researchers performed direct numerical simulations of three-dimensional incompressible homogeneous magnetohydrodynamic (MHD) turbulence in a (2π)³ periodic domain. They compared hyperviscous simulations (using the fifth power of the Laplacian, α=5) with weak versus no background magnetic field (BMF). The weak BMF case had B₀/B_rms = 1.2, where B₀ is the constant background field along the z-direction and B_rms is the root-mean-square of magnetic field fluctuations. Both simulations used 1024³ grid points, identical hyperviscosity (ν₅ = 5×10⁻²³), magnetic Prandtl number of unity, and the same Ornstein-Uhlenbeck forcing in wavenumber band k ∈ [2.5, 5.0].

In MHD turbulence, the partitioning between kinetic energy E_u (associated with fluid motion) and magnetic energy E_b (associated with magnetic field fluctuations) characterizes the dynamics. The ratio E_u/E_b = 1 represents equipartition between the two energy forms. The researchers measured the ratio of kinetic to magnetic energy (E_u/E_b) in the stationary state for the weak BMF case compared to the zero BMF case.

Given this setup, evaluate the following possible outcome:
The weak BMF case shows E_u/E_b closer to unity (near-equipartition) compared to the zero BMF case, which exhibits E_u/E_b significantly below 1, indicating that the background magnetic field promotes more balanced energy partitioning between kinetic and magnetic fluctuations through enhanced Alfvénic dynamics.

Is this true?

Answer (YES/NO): NO